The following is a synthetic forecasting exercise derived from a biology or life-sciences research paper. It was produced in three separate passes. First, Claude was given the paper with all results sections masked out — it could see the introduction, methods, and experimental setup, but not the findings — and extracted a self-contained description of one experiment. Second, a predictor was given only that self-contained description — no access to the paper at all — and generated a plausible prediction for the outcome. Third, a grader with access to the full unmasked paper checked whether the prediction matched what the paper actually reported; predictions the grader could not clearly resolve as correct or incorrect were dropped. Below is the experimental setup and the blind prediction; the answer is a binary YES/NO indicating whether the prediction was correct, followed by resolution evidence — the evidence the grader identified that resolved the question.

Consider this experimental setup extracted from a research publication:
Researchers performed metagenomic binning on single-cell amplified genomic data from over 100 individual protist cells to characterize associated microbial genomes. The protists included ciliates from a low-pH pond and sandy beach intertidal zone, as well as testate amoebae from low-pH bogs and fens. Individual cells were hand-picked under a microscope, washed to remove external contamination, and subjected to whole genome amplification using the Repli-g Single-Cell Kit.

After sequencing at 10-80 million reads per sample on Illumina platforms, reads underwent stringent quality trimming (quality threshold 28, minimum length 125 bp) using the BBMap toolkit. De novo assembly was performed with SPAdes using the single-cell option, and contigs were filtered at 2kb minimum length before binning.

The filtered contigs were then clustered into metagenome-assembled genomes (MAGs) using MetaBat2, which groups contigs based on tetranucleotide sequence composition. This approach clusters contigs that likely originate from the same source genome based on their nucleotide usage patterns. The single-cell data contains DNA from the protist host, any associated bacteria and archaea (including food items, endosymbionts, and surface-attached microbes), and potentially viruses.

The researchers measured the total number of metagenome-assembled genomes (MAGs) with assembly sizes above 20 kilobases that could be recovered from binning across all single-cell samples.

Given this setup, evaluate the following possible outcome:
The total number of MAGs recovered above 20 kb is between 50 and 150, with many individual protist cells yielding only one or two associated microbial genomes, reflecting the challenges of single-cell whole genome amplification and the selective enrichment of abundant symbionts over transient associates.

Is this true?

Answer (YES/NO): NO